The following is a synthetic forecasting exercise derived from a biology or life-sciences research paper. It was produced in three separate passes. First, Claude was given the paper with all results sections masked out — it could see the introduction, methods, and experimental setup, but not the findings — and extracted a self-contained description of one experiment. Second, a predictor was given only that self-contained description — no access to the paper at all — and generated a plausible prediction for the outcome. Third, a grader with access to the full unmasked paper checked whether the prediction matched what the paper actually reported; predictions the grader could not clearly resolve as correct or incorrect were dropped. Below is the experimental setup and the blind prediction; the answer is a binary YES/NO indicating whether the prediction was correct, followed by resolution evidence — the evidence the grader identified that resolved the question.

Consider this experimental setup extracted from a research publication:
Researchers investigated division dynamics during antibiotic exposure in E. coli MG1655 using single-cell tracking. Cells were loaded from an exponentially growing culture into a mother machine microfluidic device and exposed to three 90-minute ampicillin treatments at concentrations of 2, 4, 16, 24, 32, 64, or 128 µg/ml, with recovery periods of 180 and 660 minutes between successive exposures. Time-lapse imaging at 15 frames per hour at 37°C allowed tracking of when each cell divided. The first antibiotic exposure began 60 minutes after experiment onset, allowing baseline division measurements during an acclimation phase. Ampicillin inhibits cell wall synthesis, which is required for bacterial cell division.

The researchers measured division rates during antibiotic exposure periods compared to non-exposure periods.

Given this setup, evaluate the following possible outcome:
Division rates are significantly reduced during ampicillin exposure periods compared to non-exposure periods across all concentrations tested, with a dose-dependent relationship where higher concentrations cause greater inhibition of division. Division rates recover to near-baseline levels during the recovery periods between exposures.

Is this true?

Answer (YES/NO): NO